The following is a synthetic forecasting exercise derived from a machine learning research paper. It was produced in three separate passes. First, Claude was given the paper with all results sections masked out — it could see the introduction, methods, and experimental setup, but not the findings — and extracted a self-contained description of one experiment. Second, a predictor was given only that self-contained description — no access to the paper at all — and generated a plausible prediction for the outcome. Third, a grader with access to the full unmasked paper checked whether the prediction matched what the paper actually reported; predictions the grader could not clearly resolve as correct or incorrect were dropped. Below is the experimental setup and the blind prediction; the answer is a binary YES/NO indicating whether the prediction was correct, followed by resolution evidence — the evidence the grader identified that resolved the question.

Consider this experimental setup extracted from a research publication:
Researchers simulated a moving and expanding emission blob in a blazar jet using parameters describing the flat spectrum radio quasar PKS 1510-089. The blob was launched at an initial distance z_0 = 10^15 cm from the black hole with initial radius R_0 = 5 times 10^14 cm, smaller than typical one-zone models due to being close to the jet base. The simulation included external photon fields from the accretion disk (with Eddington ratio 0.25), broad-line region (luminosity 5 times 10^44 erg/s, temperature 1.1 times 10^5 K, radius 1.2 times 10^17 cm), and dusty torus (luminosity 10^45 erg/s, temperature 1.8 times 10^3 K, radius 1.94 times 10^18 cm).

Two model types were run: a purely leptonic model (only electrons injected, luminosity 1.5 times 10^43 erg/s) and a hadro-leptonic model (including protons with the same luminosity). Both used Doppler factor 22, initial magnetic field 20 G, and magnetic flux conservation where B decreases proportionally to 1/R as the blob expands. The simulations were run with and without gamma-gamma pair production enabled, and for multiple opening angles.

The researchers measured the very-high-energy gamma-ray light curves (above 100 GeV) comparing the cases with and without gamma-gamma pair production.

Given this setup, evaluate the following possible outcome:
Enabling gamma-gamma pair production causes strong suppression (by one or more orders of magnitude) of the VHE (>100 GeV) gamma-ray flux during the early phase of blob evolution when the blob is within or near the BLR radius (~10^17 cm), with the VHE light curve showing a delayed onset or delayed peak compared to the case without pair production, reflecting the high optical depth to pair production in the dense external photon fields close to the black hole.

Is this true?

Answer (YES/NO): NO